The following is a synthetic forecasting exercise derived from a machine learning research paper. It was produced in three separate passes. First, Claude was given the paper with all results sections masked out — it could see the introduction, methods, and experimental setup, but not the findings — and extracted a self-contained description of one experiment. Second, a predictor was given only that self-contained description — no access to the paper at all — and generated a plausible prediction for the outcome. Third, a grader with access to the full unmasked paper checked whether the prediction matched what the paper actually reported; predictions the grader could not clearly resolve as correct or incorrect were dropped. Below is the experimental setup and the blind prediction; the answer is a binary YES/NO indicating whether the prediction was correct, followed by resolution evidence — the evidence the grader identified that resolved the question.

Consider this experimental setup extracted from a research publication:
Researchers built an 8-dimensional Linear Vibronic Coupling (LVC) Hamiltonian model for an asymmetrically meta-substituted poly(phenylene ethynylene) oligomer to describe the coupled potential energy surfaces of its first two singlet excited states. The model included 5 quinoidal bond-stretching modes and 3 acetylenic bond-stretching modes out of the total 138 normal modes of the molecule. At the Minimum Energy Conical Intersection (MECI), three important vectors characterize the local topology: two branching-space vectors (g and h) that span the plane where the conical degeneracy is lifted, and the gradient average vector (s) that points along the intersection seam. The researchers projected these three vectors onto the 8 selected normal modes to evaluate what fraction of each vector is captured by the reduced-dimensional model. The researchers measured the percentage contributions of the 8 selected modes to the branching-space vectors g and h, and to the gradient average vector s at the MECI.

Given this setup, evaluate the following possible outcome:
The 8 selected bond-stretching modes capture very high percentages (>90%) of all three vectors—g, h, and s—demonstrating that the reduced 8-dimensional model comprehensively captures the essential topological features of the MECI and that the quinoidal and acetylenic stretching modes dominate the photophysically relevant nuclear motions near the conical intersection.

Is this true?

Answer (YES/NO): NO